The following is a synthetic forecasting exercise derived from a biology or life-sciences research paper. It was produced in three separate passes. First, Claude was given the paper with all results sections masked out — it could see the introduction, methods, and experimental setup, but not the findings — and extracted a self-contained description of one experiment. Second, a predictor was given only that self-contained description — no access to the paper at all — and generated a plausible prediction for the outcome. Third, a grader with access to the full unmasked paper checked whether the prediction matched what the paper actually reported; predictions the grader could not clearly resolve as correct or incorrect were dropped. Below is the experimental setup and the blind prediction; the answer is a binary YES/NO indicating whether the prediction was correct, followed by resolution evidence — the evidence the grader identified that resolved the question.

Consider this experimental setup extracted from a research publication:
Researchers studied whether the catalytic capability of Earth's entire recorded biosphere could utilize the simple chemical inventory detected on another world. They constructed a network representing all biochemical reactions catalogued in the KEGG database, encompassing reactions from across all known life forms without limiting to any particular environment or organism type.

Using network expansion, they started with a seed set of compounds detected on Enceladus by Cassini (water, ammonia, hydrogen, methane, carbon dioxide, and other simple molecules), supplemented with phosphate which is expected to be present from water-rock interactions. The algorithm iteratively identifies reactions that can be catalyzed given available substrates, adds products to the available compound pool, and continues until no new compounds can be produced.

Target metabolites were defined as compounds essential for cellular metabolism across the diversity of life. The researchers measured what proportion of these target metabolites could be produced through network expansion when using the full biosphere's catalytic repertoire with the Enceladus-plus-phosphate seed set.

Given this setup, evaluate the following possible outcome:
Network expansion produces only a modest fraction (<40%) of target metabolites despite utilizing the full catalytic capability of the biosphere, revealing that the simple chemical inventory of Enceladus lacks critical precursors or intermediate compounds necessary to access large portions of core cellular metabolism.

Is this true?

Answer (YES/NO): NO